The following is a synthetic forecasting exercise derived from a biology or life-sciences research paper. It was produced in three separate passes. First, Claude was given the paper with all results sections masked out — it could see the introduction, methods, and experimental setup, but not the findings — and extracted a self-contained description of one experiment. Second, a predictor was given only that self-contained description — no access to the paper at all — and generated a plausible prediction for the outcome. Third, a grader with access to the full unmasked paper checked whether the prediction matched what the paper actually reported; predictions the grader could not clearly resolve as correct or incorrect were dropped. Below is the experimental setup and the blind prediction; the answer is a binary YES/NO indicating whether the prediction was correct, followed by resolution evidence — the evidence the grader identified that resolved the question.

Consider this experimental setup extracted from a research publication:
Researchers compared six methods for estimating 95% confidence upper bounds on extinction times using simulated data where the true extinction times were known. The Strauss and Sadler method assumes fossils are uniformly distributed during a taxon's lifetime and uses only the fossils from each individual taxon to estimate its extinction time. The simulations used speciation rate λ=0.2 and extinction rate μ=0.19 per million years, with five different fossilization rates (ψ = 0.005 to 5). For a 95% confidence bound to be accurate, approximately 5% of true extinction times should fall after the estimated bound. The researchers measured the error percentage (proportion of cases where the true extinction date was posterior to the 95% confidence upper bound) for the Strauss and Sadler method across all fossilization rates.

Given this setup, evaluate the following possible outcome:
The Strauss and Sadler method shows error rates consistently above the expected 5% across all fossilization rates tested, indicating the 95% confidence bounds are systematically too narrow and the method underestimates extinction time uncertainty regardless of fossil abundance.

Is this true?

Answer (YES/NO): NO